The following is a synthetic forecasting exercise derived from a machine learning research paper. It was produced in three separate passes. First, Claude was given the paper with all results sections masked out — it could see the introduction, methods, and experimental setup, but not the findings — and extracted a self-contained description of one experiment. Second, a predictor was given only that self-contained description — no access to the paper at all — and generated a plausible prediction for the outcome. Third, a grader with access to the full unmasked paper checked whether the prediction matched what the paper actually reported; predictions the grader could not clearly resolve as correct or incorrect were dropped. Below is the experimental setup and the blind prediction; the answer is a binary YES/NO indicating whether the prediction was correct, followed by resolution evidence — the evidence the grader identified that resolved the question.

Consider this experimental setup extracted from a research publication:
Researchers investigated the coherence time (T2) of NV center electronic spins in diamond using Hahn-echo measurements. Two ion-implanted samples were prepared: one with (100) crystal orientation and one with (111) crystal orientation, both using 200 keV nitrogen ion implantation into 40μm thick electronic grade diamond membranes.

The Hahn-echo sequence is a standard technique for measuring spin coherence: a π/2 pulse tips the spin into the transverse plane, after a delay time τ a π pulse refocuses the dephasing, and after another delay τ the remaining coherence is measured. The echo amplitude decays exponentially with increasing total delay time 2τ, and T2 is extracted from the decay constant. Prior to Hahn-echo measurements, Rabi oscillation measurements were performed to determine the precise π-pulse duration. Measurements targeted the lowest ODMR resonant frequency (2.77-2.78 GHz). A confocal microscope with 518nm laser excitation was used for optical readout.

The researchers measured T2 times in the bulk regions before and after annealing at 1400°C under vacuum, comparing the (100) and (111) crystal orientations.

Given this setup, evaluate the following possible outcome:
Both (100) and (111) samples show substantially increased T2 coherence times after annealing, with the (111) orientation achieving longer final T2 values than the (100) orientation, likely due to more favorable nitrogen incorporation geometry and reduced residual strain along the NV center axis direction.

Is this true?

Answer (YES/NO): NO